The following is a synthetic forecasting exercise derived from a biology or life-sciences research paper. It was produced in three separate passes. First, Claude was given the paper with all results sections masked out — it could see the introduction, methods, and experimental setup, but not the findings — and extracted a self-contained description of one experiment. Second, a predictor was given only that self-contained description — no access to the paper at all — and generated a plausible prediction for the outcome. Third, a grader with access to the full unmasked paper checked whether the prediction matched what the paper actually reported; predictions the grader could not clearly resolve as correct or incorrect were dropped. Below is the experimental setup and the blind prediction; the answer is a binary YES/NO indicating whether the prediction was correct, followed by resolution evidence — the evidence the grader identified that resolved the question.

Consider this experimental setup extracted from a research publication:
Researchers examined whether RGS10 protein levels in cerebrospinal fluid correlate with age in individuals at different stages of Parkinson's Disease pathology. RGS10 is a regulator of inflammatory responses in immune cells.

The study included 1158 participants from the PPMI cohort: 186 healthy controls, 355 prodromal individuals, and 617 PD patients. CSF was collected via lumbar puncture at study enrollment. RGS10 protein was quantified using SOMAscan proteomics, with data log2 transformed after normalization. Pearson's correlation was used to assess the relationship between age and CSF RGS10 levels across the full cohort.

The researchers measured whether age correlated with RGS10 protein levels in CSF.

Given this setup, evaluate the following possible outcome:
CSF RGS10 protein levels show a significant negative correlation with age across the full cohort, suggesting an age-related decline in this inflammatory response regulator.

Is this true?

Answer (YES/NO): YES